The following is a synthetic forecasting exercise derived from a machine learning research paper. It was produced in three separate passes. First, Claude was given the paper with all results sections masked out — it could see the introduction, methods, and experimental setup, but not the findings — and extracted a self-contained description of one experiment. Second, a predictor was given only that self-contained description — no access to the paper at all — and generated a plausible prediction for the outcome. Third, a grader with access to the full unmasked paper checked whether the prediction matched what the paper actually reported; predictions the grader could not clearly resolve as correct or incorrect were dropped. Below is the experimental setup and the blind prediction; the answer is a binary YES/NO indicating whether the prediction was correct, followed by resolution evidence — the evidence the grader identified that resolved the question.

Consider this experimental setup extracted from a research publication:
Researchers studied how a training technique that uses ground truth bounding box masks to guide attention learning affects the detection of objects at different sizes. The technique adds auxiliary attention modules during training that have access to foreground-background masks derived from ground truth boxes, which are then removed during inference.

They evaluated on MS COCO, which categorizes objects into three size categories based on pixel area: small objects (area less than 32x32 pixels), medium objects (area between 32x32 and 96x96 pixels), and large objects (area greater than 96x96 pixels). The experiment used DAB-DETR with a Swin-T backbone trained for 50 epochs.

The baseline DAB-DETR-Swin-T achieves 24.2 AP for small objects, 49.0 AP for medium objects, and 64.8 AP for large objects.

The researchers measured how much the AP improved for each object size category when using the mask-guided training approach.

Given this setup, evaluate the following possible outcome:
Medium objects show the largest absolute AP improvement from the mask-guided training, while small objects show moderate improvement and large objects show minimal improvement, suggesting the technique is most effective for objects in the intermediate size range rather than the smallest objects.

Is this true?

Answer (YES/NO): NO